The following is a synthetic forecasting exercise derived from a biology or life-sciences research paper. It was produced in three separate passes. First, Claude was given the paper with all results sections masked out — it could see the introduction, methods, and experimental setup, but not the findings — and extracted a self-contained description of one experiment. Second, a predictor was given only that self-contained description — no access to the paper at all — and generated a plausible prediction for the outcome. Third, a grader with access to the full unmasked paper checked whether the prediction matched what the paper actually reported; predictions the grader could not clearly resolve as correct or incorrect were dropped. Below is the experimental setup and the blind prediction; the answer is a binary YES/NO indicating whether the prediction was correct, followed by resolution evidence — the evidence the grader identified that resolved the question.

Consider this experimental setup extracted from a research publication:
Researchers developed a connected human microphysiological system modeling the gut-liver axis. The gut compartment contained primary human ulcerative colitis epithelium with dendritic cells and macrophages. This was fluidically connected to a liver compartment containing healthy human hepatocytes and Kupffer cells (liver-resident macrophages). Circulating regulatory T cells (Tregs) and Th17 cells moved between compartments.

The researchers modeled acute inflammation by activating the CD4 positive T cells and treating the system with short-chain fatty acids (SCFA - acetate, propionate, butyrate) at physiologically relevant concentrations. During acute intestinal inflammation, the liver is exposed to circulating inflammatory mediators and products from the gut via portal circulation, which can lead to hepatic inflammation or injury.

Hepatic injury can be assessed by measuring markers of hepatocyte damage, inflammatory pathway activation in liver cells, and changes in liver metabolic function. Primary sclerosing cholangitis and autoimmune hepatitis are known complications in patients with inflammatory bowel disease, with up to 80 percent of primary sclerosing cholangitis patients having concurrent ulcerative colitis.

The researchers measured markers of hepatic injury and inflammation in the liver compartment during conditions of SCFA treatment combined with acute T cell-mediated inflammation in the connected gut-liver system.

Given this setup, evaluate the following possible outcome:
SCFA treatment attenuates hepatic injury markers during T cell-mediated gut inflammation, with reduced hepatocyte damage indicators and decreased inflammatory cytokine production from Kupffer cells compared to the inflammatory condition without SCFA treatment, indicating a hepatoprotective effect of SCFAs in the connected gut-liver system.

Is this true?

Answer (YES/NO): NO